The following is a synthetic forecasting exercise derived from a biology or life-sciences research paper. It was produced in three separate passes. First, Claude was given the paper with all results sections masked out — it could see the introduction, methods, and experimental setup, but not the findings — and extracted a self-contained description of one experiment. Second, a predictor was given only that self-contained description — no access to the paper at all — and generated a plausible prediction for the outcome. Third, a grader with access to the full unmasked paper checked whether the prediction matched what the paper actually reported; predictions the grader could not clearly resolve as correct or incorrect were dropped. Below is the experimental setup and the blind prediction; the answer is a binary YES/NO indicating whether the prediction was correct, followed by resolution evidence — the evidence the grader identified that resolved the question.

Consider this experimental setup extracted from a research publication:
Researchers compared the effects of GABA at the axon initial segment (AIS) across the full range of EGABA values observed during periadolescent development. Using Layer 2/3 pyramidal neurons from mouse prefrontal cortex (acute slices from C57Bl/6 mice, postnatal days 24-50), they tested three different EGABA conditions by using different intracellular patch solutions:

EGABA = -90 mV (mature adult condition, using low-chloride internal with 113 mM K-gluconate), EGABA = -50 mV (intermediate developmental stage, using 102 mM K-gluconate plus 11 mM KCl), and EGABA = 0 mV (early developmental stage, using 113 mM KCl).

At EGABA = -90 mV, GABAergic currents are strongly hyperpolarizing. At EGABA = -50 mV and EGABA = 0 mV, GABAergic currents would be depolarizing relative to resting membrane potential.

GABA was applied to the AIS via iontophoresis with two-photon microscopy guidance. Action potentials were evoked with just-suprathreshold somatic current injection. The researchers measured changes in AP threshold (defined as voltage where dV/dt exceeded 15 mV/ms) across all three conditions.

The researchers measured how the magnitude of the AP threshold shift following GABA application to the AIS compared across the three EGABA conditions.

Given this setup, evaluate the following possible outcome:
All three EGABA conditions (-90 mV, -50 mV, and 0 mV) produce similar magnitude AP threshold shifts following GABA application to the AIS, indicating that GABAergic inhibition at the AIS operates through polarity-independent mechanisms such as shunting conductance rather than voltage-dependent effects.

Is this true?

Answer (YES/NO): NO